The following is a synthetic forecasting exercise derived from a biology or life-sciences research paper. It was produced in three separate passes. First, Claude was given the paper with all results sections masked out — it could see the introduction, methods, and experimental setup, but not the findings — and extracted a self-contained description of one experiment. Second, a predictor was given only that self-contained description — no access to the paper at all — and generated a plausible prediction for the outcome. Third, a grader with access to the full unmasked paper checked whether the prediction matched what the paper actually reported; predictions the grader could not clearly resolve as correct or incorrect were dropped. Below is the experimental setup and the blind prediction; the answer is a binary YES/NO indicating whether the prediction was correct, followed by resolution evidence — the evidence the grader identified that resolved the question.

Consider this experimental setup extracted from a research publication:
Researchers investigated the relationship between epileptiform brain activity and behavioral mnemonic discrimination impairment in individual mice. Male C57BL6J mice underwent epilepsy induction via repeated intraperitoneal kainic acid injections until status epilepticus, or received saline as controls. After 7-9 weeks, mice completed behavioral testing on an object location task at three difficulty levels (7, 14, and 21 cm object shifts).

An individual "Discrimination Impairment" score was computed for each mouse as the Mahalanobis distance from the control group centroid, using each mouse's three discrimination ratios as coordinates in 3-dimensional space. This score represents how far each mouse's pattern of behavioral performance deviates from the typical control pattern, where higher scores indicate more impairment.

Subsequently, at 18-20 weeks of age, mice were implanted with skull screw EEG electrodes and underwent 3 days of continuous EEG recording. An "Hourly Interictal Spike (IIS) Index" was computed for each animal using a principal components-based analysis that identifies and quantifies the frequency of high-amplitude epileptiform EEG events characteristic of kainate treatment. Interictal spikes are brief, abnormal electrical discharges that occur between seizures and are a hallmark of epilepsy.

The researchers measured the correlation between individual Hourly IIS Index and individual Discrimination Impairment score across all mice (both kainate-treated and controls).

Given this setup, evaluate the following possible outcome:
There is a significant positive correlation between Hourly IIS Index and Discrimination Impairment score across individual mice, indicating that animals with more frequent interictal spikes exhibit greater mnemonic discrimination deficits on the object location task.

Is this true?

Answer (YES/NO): NO